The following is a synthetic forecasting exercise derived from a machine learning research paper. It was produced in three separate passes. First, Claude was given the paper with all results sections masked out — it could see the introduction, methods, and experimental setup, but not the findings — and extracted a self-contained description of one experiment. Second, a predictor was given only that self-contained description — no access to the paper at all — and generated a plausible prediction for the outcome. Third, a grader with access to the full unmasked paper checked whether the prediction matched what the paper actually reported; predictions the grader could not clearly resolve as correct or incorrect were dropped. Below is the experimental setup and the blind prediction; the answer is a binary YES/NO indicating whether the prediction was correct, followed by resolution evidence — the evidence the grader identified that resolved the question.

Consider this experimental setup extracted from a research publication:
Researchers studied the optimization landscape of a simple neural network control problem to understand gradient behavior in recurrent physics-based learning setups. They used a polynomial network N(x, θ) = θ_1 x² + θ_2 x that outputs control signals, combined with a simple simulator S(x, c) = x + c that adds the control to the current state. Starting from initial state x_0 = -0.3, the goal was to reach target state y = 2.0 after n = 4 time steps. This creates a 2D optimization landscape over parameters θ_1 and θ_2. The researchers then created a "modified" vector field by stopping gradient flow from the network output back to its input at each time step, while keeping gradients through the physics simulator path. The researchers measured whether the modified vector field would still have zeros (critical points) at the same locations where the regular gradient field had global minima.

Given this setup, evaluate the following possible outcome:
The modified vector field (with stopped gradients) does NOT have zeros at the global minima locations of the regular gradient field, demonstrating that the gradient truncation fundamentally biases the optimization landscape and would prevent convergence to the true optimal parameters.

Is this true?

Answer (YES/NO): NO